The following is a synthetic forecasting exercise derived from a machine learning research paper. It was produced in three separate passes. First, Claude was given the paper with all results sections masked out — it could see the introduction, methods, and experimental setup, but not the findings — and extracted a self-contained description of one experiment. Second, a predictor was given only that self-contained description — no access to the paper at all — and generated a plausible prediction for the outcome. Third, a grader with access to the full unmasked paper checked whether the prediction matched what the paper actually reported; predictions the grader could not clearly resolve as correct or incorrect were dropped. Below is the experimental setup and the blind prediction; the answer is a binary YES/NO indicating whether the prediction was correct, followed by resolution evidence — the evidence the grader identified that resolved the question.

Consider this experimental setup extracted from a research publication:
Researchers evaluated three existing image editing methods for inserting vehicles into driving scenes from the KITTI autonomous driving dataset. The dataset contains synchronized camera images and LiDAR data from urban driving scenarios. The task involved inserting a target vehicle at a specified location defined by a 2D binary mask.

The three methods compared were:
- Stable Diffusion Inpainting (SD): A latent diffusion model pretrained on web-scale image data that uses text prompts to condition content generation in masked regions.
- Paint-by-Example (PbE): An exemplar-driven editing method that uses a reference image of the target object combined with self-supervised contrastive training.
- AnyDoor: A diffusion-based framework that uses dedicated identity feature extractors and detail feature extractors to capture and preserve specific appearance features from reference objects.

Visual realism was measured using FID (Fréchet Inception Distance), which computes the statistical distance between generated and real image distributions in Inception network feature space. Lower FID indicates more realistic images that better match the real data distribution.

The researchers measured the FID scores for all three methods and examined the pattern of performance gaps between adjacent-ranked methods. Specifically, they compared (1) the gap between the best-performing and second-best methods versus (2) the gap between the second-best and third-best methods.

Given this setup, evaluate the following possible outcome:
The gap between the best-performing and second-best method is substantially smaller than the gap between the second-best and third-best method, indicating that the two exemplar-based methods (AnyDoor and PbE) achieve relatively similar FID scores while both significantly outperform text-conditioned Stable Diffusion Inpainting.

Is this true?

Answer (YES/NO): NO